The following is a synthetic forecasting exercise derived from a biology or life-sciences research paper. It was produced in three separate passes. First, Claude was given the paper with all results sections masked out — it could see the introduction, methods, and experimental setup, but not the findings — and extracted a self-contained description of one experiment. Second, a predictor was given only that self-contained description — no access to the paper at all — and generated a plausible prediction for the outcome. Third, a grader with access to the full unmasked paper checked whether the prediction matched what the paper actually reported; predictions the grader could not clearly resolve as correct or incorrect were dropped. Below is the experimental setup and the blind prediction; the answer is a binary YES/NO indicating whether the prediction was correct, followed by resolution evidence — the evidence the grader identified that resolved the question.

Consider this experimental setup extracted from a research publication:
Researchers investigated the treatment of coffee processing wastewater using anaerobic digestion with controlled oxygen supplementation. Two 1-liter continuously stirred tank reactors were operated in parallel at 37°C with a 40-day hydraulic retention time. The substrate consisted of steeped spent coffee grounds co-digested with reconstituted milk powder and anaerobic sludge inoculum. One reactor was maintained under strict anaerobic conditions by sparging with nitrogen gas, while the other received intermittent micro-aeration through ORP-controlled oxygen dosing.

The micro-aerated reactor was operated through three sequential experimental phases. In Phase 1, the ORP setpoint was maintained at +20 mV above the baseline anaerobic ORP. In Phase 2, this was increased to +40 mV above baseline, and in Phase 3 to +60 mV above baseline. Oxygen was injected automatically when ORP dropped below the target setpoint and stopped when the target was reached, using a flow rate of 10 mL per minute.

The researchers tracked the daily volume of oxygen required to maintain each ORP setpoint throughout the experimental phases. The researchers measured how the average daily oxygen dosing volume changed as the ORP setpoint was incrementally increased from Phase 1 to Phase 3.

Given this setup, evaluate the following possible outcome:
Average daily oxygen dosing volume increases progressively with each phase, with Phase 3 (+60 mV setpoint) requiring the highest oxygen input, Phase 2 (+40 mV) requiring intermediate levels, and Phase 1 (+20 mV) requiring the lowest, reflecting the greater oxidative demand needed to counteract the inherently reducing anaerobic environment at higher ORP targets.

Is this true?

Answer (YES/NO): YES